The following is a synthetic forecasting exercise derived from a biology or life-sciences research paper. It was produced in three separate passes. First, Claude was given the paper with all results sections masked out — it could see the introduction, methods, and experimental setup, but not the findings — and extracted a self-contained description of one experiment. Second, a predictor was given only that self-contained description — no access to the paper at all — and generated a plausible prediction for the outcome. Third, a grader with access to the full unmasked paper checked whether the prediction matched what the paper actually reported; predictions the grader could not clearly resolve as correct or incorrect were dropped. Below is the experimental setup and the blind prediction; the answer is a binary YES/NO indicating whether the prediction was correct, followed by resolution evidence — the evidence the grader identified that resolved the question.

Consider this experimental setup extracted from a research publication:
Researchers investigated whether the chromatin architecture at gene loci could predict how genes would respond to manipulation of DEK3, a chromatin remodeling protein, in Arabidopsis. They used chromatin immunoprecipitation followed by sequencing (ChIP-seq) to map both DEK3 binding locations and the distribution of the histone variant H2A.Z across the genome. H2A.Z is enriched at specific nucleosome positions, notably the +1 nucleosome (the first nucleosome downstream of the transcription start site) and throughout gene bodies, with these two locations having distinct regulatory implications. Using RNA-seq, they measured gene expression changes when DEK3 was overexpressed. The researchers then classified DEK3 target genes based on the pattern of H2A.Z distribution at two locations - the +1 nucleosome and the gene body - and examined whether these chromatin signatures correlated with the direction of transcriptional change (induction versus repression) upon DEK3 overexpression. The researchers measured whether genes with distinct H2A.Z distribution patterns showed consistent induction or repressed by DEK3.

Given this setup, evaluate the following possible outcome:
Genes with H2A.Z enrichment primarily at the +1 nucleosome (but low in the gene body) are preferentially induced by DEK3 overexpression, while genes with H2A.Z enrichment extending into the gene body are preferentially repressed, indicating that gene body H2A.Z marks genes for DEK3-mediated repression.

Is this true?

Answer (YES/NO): NO